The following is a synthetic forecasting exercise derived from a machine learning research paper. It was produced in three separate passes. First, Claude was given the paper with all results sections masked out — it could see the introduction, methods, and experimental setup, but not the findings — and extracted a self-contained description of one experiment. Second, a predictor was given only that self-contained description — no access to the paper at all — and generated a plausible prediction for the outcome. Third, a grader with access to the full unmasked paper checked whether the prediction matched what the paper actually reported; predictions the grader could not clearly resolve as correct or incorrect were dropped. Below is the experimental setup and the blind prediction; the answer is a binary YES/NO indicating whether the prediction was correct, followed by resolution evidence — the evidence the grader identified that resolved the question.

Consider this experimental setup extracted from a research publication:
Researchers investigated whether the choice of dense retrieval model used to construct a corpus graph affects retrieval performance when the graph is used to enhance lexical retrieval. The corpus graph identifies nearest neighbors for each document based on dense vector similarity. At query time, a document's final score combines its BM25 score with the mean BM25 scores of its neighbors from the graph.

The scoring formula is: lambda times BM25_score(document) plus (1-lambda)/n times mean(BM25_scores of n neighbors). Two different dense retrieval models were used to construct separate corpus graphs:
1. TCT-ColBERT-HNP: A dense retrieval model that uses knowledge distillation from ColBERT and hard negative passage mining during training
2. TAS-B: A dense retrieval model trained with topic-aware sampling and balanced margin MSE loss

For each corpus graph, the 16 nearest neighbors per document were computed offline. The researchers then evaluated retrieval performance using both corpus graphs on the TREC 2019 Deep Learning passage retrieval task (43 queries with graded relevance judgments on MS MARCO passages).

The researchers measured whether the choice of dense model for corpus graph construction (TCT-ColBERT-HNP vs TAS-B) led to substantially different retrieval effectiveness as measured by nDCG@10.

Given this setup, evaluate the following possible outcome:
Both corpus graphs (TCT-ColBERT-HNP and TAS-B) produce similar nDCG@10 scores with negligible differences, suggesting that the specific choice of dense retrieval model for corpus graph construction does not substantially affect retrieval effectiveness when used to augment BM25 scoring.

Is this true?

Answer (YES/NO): YES